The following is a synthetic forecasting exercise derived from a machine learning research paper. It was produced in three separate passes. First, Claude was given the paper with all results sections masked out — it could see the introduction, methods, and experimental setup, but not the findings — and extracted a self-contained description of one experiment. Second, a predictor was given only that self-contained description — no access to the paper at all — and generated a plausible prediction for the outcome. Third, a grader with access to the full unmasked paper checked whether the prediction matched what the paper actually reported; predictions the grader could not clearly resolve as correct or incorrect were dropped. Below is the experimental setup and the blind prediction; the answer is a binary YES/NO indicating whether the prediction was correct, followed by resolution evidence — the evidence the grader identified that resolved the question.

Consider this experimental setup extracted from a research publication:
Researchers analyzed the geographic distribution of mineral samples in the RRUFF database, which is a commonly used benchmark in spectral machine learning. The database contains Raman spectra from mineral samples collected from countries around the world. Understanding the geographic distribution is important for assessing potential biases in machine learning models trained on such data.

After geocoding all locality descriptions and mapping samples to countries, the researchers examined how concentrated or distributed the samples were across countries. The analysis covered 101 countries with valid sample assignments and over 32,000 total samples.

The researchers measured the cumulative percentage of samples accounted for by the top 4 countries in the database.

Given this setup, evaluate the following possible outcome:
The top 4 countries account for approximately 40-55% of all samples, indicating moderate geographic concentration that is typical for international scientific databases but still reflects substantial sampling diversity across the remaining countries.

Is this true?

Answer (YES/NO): YES